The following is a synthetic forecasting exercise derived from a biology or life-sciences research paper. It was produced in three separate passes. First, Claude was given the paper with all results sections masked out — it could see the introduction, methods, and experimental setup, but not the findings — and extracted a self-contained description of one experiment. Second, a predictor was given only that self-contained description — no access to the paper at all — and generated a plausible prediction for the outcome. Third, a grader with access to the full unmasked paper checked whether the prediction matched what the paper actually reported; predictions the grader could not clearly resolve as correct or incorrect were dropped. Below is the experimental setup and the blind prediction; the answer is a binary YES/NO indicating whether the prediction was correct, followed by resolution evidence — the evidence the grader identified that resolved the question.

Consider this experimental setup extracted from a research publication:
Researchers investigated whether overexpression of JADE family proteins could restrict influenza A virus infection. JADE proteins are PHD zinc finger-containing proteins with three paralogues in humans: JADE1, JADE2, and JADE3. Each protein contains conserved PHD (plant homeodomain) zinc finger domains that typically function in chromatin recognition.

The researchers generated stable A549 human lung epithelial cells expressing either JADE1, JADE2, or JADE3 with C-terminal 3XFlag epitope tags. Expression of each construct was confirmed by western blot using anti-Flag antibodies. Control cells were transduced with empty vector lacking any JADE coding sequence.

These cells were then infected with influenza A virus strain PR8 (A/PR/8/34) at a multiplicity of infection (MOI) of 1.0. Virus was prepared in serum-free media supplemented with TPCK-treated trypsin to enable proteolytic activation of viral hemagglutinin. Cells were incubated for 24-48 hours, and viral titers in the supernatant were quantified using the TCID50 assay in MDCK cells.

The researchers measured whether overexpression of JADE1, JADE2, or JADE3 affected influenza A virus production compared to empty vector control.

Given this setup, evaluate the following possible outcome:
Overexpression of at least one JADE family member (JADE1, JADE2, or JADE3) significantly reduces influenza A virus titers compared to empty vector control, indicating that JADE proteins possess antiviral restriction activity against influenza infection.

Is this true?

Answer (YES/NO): YES